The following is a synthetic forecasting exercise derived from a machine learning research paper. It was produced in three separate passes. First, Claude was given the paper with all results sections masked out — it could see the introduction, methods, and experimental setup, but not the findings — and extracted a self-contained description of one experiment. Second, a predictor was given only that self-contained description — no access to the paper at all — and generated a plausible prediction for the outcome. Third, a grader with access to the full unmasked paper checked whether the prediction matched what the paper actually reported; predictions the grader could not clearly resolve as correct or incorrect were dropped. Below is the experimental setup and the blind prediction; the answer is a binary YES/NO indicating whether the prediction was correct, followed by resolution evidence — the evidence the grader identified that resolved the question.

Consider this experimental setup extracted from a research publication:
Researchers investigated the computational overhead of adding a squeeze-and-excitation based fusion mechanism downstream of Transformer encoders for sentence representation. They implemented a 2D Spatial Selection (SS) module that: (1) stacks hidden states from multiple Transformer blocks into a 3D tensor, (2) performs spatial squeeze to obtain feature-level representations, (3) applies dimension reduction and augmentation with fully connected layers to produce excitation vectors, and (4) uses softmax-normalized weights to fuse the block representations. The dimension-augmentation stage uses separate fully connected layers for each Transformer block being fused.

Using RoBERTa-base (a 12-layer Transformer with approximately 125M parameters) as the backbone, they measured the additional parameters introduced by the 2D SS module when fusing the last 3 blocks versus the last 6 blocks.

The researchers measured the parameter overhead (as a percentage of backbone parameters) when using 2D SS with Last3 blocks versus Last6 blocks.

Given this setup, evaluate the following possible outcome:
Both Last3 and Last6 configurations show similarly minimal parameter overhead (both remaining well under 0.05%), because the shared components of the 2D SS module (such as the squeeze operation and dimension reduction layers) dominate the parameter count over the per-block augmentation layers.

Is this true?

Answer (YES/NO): NO